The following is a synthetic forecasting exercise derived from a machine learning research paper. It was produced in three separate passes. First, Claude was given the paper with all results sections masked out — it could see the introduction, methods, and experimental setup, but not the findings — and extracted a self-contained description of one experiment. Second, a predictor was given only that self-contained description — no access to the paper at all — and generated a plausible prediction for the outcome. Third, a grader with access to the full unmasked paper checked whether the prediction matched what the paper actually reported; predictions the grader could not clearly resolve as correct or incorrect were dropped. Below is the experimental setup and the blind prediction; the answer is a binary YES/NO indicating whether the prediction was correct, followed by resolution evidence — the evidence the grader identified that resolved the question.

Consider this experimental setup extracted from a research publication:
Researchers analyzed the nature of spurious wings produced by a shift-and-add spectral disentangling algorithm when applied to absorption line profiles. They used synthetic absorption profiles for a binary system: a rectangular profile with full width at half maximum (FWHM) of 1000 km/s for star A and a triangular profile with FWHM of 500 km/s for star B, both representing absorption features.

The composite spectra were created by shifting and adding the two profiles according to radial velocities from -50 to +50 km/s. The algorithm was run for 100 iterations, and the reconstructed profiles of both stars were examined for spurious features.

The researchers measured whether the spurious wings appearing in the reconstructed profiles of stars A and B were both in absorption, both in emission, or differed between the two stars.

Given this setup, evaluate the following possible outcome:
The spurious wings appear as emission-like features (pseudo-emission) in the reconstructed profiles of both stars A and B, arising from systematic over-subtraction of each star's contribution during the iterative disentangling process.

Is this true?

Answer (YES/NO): NO